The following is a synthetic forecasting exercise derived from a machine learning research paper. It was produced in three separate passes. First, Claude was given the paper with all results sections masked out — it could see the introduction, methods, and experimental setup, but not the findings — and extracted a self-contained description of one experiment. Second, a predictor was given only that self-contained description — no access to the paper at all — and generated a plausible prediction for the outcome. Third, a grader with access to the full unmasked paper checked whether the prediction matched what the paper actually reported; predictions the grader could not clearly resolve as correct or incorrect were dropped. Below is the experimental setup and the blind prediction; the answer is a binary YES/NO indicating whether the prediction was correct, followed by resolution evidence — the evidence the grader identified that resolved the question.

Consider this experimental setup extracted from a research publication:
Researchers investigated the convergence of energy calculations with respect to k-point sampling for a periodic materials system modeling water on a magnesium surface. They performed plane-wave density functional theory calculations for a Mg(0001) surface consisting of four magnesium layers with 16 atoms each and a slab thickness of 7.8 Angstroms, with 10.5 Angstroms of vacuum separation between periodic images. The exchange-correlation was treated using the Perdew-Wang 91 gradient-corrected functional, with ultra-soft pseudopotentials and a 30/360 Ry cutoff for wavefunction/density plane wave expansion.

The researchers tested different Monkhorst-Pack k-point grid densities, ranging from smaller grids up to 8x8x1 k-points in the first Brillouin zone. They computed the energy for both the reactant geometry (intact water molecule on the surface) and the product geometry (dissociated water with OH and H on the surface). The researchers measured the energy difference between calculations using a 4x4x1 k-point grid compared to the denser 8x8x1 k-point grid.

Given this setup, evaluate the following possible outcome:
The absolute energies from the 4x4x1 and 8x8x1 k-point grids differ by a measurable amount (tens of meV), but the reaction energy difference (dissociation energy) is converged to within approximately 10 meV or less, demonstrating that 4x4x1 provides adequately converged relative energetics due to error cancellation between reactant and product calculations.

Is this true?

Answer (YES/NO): NO